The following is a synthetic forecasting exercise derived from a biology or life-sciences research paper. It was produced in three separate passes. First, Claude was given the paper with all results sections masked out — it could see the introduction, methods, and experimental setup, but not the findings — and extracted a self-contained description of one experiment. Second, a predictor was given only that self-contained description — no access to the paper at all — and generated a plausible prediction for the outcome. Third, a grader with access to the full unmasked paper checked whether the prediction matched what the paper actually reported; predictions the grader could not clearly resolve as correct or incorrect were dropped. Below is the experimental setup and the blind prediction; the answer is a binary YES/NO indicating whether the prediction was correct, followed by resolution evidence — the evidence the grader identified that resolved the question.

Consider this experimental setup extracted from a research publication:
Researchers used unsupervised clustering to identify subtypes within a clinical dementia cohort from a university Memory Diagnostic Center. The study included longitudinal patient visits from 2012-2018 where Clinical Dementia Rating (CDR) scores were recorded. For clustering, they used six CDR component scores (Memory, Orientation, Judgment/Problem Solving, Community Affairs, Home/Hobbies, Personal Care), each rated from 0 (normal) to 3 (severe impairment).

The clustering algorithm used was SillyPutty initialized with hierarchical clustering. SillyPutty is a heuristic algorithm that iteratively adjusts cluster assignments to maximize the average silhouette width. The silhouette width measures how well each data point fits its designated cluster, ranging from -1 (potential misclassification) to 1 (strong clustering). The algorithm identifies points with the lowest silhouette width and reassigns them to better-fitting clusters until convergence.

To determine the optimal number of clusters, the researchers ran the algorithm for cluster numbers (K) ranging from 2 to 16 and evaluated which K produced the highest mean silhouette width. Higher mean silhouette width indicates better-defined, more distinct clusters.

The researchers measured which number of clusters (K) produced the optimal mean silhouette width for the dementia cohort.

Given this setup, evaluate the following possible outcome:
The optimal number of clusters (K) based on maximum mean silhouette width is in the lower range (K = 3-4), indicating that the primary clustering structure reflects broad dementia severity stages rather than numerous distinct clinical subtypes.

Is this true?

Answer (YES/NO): NO